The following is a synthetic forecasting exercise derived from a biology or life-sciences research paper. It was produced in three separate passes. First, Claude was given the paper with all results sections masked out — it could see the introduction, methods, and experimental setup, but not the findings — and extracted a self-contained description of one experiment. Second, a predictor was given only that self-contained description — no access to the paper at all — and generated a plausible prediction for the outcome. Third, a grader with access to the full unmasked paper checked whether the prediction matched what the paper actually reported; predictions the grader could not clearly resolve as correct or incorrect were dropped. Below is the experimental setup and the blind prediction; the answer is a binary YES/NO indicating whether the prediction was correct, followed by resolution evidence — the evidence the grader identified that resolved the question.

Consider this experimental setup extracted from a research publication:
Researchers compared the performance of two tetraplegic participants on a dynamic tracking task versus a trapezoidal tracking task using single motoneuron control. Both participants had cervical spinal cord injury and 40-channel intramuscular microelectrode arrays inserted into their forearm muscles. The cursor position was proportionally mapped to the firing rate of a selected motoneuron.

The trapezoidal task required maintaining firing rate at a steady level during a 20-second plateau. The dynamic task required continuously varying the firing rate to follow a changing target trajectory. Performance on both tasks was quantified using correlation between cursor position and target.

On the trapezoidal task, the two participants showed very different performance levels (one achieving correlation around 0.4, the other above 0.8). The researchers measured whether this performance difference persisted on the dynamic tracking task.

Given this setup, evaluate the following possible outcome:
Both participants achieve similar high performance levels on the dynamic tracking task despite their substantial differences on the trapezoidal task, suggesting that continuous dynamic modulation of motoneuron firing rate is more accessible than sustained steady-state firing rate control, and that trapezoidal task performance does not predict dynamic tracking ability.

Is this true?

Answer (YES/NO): NO